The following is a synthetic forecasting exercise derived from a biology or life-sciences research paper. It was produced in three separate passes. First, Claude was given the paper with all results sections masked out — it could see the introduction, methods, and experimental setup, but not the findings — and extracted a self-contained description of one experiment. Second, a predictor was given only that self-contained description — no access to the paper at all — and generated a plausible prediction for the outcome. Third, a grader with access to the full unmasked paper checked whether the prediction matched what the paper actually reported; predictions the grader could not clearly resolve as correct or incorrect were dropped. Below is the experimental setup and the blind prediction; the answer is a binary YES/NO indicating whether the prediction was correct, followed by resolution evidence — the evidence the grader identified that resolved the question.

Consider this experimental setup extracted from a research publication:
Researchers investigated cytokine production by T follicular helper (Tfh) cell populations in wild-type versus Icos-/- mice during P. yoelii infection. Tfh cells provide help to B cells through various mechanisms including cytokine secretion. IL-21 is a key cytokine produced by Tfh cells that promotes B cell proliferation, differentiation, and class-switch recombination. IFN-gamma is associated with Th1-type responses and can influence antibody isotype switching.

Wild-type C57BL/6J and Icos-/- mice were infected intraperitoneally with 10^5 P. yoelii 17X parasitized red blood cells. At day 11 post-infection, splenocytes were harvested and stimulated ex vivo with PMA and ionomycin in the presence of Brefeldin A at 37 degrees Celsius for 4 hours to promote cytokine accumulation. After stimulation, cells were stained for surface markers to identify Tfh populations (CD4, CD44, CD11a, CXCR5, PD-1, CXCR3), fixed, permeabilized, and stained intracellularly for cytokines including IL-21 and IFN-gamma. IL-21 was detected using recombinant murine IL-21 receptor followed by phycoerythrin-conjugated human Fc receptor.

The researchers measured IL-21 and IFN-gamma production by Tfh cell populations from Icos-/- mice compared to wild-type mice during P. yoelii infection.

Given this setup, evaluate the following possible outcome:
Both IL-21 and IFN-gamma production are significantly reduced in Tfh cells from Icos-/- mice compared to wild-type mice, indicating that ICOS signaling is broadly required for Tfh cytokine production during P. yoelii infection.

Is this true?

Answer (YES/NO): YES